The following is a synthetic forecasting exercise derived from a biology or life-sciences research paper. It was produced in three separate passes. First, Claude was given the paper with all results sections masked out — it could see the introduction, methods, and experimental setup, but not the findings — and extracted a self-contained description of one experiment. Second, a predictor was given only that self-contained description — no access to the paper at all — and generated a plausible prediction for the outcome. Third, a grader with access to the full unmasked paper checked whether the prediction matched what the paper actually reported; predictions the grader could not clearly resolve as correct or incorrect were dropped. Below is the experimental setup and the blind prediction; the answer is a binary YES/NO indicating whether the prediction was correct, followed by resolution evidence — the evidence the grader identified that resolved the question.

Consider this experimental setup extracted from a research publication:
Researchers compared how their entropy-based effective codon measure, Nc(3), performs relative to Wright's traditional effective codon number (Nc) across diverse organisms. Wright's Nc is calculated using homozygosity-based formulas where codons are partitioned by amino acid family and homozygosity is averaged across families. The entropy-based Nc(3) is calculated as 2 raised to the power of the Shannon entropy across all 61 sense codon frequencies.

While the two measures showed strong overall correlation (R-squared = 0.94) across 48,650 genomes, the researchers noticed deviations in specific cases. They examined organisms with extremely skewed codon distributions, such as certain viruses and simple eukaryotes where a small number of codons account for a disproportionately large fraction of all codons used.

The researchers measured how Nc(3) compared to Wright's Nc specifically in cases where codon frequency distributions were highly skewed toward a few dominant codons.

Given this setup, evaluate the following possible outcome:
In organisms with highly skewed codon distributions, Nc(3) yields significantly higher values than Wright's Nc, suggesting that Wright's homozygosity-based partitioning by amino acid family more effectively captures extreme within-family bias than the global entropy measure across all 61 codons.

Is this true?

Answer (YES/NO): NO